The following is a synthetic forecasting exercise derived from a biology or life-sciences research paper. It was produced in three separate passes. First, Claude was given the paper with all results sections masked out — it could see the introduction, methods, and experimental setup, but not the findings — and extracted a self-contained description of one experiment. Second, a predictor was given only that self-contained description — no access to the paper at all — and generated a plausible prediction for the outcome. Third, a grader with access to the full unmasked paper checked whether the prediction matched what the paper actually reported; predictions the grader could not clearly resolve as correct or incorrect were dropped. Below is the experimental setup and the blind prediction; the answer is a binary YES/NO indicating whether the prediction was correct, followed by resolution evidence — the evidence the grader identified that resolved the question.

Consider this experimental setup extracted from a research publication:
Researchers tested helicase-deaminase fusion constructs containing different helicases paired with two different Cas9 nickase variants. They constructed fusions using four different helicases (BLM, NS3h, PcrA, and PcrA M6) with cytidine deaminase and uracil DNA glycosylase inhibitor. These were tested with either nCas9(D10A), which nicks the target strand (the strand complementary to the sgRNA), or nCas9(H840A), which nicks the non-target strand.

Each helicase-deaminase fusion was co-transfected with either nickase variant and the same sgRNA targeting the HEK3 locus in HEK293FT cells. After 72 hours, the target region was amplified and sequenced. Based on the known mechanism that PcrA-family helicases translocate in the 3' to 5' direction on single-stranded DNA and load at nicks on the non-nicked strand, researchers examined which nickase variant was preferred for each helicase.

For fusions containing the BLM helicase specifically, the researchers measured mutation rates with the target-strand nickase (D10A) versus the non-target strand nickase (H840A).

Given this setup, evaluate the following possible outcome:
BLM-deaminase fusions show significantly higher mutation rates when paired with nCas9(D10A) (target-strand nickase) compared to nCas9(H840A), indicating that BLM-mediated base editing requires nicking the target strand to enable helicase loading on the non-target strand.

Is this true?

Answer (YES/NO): NO